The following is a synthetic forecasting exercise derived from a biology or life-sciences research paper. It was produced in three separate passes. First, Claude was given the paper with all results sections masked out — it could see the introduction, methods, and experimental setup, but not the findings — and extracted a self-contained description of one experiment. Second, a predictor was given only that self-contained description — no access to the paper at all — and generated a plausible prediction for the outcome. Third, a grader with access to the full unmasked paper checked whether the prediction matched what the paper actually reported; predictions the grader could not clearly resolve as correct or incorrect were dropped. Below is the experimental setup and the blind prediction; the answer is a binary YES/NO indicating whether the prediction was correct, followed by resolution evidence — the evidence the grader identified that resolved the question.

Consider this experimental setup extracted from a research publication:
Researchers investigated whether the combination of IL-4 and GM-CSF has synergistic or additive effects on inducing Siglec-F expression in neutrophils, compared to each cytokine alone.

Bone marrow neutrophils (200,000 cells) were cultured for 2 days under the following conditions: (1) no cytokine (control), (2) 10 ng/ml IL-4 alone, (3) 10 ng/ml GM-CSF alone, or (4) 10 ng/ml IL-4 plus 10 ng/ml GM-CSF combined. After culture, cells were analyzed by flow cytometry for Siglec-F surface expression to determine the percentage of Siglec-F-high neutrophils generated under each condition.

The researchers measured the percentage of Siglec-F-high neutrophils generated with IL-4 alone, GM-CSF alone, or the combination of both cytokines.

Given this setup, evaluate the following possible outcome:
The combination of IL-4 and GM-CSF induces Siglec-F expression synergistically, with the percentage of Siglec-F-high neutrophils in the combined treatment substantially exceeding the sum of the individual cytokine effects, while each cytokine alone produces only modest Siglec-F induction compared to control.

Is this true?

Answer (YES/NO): NO